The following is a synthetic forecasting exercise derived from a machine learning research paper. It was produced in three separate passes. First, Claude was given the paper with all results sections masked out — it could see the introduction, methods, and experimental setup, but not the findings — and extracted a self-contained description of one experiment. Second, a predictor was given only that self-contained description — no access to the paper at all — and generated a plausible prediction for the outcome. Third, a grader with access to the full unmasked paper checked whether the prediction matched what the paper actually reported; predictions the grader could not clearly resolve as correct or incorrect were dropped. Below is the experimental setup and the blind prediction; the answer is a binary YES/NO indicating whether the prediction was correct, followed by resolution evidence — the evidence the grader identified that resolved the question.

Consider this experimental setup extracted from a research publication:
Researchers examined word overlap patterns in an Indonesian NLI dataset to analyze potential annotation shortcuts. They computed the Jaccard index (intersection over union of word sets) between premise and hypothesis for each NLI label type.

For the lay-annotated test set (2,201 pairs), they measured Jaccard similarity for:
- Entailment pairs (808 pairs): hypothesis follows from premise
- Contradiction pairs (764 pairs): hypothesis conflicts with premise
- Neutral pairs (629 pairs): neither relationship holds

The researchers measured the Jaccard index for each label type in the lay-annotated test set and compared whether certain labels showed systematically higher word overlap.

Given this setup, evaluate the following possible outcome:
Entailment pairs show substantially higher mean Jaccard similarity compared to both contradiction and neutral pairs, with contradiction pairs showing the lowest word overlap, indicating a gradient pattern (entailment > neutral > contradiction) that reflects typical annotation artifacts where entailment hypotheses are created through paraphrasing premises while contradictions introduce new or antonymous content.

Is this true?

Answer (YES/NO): NO